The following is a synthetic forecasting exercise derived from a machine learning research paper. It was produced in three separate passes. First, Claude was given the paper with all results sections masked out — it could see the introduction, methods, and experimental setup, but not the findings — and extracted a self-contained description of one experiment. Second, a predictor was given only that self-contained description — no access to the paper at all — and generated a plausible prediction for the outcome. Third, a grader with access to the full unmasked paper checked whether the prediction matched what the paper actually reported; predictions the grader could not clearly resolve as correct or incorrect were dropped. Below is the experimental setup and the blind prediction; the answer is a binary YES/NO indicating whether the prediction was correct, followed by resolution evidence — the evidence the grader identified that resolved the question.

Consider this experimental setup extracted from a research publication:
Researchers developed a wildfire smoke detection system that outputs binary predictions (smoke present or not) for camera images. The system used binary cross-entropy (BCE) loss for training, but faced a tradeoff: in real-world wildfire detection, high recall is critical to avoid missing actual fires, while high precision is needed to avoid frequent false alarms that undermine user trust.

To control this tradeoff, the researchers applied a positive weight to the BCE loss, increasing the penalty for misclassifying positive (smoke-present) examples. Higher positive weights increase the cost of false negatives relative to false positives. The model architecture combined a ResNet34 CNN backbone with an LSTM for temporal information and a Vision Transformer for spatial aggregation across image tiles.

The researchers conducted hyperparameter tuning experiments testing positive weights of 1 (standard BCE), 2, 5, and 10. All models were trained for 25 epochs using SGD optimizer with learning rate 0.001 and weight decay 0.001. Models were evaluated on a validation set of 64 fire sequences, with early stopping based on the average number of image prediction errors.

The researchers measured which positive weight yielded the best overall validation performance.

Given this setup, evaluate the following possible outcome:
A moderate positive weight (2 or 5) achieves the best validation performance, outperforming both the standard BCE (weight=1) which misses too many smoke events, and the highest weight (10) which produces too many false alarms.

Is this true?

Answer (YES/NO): YES